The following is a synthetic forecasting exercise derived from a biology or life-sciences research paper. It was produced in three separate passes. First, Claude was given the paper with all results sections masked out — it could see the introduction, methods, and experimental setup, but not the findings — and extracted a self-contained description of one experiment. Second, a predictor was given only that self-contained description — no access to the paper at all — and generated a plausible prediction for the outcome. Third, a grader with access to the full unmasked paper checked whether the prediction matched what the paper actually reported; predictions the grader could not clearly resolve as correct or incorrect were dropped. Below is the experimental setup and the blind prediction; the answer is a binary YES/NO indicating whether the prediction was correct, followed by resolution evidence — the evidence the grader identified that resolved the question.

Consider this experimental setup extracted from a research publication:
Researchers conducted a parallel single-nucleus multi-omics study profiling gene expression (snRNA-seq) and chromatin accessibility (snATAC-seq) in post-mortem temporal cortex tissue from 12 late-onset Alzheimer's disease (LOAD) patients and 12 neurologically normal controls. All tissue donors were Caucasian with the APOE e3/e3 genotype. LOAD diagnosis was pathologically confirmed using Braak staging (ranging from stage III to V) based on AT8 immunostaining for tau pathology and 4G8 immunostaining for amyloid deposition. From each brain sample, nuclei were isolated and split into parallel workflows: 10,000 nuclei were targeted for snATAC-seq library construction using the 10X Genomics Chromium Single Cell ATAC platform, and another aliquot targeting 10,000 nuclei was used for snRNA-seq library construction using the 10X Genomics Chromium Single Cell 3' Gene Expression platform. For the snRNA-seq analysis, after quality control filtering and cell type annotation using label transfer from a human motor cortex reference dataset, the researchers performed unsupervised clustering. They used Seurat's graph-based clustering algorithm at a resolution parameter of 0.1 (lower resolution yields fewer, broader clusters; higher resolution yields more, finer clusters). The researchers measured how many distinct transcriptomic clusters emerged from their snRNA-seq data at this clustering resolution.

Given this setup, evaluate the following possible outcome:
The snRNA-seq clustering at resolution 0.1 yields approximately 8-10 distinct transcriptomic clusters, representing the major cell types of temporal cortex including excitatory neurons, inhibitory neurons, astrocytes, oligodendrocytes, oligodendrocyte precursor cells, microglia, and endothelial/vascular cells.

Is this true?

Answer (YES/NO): NO